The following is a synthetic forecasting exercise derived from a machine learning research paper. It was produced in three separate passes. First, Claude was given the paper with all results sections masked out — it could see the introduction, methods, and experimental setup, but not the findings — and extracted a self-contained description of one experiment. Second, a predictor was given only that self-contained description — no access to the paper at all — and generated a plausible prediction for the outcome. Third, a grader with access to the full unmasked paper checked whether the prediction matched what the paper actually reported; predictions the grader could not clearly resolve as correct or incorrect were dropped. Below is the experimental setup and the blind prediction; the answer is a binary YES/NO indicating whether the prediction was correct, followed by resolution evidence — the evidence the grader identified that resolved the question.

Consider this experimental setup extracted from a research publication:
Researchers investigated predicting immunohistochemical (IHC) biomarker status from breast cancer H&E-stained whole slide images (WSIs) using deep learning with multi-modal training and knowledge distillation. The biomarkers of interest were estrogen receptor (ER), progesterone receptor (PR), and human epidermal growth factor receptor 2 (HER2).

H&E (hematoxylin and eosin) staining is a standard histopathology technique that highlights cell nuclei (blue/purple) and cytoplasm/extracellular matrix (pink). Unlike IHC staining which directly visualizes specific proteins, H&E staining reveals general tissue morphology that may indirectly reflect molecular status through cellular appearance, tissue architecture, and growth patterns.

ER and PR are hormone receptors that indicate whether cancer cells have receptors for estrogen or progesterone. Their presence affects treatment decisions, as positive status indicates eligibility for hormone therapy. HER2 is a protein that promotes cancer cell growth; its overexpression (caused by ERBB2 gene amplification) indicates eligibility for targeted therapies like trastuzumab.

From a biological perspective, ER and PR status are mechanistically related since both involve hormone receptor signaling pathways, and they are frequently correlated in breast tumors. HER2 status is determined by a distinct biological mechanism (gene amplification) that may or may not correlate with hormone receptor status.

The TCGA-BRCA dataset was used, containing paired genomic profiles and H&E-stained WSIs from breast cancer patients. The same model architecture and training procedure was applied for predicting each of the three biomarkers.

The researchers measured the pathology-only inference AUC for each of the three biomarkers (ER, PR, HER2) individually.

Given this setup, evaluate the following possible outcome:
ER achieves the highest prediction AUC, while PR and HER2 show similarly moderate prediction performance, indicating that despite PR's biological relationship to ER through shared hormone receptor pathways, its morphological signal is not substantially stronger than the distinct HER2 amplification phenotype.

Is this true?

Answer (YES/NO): NO